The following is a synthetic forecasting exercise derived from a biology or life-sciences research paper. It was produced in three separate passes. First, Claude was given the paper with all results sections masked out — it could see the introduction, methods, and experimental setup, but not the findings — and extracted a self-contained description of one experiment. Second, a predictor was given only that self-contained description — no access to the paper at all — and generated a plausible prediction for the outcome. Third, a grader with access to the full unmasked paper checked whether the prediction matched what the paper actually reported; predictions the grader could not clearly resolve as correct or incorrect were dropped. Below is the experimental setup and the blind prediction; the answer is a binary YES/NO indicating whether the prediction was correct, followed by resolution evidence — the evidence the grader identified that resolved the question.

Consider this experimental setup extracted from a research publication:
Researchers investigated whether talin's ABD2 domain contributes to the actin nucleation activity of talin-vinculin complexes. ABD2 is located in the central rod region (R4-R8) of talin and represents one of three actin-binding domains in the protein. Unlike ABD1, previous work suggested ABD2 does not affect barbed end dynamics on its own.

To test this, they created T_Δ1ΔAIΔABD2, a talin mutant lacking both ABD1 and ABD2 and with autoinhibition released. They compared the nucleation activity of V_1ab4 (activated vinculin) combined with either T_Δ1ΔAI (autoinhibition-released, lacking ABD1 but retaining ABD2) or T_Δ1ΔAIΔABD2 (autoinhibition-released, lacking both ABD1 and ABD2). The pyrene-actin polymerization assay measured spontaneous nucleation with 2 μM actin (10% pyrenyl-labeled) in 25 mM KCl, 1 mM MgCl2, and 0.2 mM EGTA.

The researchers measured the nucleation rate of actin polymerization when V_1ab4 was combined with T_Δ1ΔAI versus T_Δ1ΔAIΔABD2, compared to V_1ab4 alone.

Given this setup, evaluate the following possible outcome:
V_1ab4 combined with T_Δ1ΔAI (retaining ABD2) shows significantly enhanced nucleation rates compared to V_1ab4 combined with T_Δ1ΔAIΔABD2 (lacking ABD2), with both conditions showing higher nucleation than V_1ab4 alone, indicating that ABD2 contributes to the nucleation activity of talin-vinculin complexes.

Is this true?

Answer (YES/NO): NO